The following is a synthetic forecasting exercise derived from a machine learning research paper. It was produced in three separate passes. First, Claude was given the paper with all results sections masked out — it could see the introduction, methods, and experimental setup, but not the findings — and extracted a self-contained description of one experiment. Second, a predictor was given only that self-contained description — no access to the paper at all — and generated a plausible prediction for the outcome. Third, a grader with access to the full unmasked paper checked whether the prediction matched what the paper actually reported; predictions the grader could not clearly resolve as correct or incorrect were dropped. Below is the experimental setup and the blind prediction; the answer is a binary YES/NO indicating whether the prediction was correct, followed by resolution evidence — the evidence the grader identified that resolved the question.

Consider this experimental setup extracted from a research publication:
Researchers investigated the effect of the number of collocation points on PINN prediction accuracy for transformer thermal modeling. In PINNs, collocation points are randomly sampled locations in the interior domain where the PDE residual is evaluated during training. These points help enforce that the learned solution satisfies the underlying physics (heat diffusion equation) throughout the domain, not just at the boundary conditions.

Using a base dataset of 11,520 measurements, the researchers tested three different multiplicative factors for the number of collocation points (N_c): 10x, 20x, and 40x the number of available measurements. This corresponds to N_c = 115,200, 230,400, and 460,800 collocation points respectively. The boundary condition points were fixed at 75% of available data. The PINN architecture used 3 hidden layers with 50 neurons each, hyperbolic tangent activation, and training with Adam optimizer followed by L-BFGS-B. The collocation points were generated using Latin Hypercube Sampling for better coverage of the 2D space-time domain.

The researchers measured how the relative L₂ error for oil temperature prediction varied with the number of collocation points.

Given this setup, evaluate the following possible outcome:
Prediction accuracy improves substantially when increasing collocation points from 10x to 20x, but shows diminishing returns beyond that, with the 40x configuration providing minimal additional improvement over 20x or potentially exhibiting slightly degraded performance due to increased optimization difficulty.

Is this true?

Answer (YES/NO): NO